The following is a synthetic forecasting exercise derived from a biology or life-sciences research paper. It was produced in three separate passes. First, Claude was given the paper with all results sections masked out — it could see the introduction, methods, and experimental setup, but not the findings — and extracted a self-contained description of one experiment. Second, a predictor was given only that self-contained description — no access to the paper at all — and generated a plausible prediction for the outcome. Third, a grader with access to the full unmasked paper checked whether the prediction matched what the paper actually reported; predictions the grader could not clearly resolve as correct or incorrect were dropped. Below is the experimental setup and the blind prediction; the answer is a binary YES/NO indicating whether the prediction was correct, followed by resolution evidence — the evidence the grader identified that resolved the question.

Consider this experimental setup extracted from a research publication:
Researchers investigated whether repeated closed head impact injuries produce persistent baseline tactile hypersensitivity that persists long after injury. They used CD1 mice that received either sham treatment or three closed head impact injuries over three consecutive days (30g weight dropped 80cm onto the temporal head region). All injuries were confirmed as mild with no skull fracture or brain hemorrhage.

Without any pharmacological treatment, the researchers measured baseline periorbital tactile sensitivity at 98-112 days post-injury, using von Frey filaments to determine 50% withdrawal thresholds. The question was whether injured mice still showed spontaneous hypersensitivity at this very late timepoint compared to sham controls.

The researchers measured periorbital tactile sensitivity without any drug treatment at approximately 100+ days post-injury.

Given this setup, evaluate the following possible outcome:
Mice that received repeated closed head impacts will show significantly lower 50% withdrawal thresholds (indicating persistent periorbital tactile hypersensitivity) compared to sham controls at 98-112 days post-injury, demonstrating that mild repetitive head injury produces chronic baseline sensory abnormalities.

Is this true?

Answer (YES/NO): NO